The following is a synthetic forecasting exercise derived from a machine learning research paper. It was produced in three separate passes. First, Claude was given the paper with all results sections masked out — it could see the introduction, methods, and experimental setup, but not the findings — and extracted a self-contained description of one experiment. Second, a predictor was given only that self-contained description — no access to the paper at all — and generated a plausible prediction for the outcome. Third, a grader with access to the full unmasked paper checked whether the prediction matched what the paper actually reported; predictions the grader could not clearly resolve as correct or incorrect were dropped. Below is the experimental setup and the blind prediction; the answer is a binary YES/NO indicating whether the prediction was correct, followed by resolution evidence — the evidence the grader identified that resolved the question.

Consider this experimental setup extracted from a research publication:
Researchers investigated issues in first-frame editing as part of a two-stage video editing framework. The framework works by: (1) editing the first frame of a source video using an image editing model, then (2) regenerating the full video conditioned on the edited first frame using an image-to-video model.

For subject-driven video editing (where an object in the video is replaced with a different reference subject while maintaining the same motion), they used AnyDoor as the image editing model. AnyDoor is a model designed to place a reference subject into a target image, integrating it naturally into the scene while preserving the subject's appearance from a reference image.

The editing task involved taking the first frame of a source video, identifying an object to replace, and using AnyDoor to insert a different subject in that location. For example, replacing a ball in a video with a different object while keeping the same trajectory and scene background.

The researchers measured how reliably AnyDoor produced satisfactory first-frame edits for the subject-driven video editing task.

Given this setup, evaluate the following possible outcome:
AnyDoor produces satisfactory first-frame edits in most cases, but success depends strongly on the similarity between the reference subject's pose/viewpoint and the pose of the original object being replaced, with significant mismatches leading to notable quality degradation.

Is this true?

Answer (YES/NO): NO